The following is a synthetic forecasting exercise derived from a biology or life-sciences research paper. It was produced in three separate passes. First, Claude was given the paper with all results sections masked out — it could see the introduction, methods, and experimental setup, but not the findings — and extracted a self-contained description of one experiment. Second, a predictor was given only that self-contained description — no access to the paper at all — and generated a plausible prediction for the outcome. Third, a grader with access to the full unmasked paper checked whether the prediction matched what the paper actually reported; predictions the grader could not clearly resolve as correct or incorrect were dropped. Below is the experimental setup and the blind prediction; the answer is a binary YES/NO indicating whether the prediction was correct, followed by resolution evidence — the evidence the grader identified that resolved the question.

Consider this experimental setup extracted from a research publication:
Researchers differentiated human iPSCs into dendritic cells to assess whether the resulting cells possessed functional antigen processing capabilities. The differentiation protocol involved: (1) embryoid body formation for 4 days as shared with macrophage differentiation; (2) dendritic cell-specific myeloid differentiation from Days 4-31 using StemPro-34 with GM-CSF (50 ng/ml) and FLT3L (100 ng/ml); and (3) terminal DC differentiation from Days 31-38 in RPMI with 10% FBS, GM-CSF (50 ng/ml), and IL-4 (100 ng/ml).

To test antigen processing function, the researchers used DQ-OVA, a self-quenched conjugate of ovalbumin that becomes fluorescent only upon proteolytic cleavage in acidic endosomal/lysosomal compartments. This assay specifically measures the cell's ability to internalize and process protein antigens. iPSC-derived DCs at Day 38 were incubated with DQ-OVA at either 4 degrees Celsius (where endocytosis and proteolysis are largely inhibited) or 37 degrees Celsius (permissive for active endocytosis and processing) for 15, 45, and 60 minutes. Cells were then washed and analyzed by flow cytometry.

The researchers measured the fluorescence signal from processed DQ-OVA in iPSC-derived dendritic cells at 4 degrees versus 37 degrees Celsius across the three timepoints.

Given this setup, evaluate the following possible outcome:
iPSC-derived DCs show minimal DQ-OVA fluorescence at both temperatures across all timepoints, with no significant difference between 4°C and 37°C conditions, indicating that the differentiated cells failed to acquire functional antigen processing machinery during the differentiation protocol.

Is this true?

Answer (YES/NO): NO